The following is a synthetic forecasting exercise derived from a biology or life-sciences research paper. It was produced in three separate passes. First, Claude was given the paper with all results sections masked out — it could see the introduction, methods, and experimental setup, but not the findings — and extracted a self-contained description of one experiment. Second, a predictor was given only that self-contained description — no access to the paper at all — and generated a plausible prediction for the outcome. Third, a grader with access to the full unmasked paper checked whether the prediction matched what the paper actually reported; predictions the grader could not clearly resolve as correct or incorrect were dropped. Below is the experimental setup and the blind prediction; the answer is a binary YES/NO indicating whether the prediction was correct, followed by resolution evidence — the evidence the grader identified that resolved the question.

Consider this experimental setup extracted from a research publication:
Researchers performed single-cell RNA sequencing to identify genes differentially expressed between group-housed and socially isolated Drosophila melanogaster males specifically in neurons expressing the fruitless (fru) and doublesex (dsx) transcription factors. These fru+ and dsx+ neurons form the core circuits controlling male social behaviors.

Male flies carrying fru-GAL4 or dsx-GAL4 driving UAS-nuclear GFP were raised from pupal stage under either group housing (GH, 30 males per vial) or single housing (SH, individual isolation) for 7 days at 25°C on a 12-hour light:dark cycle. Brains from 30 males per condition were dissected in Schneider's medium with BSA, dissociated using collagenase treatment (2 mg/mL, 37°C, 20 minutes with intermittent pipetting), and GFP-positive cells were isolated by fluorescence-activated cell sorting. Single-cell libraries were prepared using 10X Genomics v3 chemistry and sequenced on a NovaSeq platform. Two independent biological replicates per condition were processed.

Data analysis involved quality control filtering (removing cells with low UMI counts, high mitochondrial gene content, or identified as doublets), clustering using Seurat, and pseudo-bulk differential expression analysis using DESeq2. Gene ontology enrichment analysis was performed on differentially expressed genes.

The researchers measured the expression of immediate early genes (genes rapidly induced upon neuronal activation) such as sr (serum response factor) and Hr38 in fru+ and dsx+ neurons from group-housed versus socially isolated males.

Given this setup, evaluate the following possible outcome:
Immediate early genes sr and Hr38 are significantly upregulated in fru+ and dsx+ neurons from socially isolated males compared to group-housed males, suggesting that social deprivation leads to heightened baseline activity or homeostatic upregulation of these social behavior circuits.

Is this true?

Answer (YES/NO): NO